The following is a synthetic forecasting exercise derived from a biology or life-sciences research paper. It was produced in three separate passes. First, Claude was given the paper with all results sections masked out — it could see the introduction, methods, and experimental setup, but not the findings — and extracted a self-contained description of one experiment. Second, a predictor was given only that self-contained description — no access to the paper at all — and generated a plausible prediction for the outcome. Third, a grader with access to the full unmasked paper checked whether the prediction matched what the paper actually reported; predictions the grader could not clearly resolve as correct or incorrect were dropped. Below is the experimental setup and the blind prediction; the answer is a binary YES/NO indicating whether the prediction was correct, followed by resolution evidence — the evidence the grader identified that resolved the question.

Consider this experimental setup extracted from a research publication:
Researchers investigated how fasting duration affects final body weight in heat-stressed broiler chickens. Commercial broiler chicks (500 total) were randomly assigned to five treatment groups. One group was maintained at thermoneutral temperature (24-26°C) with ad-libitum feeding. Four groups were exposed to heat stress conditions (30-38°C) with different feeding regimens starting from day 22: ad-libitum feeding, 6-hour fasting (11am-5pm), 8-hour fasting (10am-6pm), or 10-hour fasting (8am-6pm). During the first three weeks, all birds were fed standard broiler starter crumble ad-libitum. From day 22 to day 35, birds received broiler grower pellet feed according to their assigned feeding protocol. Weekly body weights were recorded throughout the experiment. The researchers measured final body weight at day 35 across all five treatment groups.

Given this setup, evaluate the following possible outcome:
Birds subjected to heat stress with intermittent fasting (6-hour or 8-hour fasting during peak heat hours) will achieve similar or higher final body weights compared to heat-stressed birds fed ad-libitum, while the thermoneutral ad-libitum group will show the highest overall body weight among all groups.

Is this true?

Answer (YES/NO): YES